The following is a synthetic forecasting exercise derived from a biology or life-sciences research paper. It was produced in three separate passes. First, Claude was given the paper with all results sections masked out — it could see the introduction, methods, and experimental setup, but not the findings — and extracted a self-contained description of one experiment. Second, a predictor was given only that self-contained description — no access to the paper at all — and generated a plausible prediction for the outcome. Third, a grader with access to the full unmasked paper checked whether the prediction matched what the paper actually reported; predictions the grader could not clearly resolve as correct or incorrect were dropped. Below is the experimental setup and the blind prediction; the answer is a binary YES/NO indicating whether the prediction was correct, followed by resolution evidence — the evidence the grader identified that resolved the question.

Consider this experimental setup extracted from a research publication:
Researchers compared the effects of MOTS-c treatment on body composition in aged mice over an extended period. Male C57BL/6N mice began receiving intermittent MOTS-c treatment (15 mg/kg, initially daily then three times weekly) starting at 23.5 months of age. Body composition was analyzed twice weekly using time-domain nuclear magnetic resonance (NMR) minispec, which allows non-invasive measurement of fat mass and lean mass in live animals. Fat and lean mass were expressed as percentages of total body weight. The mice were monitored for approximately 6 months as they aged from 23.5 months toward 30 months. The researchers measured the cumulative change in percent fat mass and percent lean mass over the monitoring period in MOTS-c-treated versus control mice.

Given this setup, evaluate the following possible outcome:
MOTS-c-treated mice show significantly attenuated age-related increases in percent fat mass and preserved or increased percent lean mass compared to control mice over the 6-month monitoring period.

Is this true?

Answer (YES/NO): YES